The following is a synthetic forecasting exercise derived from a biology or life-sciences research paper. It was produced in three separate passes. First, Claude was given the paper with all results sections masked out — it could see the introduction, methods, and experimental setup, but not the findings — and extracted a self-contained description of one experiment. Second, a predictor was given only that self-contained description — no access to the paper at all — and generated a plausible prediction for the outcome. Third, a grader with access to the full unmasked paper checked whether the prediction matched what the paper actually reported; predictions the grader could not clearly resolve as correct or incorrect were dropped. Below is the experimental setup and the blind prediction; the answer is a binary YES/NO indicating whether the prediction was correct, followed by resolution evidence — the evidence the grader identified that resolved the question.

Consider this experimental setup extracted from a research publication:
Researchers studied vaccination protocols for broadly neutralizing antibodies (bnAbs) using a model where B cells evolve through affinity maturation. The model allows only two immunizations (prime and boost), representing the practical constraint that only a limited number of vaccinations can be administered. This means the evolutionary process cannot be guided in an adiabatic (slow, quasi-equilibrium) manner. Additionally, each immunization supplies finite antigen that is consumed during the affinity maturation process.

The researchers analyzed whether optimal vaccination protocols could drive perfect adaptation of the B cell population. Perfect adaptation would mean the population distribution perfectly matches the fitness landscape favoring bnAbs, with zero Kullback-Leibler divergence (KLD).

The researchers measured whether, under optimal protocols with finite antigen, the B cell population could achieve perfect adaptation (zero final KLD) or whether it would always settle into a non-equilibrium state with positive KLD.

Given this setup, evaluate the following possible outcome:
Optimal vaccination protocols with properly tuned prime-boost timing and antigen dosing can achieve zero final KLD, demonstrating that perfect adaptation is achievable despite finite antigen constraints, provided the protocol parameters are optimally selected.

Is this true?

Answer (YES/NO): NO